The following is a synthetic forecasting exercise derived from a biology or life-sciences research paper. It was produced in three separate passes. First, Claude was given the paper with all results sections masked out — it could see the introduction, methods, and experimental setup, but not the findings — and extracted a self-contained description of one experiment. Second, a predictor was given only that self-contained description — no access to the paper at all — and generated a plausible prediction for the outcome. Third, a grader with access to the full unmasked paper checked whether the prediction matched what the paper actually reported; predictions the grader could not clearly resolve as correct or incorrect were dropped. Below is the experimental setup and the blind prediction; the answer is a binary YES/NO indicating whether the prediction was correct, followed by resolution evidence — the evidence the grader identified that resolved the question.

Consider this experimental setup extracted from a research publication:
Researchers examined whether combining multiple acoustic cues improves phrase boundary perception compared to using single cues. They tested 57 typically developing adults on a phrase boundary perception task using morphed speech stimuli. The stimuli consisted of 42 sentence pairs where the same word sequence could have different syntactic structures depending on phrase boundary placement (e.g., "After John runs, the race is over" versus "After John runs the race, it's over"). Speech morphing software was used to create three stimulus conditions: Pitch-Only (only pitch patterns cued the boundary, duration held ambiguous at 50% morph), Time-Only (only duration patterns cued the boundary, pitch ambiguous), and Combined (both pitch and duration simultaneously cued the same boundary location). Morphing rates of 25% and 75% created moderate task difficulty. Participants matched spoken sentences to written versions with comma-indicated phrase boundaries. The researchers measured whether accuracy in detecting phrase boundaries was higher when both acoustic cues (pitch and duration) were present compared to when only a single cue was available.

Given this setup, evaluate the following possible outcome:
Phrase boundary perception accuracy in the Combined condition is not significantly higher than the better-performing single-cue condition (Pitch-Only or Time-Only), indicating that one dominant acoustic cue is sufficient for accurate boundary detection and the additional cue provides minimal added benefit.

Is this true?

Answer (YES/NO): NO